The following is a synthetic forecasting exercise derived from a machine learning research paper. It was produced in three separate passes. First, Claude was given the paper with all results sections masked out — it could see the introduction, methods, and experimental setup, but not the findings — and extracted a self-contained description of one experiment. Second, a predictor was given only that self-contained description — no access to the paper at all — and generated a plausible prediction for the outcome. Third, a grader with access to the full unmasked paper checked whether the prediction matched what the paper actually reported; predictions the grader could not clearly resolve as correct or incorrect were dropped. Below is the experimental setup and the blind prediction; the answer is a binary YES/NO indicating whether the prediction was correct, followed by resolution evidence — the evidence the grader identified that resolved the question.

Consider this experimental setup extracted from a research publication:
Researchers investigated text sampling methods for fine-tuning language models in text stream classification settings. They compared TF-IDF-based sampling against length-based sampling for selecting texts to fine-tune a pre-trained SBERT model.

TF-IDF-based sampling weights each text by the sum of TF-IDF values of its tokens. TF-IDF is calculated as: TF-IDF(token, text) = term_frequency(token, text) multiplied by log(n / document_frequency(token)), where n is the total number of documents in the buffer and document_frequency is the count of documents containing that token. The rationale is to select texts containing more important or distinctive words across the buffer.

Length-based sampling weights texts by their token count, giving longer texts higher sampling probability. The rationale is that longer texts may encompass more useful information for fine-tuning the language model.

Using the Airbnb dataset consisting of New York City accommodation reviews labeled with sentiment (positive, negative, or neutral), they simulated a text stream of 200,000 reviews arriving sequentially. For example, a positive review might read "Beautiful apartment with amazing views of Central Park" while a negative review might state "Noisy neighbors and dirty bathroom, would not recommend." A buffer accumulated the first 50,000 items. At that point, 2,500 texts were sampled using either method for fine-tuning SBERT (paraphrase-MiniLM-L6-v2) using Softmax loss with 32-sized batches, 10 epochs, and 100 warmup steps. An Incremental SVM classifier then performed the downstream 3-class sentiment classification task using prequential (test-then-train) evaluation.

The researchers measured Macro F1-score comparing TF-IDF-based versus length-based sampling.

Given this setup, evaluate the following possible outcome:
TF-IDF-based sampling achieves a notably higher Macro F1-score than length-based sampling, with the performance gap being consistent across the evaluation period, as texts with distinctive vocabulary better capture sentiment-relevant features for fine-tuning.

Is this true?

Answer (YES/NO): NO